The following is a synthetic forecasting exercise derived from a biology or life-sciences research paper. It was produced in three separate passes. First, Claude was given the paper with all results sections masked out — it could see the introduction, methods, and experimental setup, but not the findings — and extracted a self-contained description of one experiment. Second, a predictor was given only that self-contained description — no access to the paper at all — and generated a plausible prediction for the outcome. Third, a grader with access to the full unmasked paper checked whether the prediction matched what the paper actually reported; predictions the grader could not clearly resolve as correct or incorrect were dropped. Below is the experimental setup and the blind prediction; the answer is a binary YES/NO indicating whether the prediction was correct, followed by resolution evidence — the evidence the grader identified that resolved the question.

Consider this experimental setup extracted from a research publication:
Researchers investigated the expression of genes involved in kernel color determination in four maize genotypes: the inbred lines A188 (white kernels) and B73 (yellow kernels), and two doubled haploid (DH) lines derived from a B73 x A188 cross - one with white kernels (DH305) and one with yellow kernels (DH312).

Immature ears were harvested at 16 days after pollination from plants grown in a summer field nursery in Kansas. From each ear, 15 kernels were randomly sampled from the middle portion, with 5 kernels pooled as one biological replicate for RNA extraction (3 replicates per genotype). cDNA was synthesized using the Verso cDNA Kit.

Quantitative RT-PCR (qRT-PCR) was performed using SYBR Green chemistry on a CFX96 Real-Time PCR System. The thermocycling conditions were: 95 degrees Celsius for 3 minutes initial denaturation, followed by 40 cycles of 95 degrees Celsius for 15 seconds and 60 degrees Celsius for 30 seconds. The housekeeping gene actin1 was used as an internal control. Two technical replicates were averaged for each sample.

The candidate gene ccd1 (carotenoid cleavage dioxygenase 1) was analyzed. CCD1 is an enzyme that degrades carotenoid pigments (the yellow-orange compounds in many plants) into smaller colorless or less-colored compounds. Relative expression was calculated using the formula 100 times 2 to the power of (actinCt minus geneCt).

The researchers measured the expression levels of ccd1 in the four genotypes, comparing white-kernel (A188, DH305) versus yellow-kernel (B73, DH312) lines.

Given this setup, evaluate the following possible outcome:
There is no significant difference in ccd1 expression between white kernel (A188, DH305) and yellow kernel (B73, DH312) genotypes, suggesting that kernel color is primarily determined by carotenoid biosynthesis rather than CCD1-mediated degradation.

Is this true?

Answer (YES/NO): NO